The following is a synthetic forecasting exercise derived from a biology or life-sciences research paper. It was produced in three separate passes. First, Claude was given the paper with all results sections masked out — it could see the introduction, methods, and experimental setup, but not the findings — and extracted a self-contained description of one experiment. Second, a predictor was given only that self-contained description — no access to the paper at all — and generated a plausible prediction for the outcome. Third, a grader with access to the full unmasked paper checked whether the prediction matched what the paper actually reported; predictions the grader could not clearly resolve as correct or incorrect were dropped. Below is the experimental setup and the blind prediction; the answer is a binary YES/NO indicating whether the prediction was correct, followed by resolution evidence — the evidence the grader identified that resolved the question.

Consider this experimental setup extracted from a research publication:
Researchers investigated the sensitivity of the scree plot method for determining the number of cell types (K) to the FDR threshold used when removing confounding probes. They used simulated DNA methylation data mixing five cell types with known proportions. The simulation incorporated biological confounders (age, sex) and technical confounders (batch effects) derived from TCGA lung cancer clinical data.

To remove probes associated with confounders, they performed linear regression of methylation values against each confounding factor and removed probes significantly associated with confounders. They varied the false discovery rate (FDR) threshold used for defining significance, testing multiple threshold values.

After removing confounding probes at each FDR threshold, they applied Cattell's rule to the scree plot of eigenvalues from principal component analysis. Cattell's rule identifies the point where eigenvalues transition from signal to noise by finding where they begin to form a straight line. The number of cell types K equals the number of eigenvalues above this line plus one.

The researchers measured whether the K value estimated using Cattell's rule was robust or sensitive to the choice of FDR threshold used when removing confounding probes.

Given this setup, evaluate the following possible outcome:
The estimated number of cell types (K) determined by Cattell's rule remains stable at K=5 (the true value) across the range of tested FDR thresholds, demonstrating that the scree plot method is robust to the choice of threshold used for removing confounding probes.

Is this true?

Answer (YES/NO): YES